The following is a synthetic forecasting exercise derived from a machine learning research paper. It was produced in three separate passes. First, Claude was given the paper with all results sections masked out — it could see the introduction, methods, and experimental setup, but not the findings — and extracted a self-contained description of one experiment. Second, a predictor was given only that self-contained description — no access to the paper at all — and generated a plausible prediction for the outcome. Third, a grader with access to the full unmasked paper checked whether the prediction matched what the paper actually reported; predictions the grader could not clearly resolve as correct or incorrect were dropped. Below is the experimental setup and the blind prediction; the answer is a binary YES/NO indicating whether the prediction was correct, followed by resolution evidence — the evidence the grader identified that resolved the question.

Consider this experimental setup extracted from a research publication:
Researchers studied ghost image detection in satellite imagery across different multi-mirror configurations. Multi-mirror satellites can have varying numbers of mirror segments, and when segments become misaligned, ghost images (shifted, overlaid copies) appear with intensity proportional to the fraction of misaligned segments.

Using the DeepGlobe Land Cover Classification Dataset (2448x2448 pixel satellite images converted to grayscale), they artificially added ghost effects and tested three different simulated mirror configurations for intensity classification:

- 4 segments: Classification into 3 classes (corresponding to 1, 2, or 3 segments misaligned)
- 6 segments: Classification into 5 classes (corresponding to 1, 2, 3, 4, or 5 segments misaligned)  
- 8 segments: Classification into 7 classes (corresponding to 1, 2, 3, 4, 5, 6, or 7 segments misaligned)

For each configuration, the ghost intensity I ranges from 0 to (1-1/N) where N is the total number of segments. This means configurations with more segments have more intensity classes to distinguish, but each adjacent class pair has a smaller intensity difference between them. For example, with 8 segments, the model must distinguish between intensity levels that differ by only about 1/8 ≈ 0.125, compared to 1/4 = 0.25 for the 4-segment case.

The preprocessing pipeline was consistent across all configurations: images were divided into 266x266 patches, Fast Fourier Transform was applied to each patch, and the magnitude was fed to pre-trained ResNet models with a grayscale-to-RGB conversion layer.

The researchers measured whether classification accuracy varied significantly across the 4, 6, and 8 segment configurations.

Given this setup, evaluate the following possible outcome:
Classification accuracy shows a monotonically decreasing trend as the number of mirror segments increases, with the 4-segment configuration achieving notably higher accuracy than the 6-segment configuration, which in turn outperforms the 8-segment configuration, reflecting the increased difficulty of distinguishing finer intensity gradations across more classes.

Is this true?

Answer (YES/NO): NO